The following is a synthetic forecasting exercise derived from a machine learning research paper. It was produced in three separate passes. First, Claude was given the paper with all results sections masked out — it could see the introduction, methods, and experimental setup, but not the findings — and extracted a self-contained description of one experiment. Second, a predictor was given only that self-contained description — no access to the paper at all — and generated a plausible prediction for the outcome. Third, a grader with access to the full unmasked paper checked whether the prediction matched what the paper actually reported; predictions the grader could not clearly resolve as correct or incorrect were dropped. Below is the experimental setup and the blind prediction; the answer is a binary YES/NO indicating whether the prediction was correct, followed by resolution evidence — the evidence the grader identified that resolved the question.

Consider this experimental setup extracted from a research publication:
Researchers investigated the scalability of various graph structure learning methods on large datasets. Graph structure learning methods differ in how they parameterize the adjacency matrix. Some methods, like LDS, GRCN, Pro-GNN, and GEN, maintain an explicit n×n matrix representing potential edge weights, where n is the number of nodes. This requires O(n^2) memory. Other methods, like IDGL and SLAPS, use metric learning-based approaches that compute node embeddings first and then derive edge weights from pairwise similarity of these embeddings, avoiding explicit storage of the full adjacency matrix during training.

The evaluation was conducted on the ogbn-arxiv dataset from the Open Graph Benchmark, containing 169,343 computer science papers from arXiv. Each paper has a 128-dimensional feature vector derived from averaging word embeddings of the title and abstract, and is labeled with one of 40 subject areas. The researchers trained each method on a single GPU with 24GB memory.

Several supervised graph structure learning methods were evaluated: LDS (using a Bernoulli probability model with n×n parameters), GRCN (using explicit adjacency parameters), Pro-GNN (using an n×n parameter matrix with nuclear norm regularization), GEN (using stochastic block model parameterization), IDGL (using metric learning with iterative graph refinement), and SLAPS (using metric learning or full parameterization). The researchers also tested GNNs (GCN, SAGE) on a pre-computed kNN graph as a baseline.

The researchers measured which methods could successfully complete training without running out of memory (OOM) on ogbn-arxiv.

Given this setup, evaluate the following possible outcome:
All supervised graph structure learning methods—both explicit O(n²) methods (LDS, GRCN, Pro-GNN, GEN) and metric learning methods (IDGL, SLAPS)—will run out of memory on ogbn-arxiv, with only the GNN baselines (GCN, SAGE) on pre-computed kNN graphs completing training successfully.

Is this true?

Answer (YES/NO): NO